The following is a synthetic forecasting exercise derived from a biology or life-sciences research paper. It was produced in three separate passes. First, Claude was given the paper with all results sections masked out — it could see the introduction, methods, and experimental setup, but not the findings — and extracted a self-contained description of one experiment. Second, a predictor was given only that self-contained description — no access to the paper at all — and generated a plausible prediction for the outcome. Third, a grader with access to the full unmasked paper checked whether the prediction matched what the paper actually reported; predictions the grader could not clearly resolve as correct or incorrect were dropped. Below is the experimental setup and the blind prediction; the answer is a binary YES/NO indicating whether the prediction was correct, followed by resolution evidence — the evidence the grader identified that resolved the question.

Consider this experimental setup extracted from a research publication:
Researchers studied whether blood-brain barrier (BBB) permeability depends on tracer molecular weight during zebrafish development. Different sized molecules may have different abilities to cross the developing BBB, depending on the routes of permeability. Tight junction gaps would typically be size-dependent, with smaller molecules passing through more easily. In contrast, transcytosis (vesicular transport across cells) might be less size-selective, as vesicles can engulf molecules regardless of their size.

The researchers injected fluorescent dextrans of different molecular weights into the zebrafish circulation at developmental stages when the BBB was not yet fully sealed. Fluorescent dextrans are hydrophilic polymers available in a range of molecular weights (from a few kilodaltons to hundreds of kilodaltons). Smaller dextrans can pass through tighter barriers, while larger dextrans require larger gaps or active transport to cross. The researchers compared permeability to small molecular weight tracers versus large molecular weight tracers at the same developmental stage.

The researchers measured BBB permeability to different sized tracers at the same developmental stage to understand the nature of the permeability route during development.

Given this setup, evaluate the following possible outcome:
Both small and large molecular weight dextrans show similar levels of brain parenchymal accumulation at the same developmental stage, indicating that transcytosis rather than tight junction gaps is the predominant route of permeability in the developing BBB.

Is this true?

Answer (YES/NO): YES